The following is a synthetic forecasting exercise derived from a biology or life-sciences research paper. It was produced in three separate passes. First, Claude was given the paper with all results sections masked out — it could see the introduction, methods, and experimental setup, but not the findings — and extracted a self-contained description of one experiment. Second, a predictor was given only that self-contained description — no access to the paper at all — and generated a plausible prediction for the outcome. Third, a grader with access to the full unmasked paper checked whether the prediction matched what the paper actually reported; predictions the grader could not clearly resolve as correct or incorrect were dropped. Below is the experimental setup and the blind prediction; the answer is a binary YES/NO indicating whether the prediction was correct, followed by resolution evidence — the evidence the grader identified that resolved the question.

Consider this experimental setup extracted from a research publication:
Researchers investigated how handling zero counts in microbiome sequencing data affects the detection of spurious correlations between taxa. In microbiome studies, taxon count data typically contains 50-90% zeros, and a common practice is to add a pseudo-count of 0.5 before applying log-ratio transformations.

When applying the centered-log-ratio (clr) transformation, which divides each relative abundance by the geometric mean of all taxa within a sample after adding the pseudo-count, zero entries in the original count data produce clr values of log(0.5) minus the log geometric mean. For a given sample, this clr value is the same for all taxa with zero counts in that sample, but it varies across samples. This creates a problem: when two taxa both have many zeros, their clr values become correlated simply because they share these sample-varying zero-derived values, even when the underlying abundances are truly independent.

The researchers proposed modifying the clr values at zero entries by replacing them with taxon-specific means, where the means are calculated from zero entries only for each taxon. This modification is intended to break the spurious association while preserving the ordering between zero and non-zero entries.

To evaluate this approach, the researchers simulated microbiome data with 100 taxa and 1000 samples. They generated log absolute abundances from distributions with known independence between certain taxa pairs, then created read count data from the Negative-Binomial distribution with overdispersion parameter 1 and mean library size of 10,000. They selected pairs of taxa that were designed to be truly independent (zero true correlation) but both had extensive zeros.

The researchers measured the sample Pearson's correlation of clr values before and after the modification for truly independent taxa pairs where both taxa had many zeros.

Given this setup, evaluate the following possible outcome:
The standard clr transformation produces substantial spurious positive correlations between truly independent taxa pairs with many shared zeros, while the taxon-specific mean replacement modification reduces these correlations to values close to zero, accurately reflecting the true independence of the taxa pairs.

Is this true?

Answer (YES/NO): YES